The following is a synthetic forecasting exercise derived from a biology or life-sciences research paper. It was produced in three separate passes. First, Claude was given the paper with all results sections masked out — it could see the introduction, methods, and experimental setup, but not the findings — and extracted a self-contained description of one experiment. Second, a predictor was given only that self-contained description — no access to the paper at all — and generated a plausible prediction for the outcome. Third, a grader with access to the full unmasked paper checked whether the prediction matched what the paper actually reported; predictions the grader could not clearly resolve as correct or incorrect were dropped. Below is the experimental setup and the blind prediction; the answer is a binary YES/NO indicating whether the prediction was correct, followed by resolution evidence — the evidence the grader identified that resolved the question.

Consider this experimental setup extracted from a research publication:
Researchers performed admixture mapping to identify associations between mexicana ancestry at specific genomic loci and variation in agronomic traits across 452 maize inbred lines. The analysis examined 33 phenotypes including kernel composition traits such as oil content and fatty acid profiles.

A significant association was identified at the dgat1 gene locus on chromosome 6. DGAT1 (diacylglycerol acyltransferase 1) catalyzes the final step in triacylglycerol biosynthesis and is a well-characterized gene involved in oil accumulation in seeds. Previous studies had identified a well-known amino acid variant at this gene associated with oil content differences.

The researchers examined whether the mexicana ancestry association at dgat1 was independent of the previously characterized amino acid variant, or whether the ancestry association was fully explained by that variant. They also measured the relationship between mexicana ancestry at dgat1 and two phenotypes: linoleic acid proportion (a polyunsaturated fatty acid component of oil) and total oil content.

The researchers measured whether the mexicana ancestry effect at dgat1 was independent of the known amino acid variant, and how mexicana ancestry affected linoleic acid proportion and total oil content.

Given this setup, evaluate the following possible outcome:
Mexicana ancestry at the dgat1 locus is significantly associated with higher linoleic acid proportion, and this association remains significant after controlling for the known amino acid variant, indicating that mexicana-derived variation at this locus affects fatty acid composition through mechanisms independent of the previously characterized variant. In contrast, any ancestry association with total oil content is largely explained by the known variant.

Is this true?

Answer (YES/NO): NO